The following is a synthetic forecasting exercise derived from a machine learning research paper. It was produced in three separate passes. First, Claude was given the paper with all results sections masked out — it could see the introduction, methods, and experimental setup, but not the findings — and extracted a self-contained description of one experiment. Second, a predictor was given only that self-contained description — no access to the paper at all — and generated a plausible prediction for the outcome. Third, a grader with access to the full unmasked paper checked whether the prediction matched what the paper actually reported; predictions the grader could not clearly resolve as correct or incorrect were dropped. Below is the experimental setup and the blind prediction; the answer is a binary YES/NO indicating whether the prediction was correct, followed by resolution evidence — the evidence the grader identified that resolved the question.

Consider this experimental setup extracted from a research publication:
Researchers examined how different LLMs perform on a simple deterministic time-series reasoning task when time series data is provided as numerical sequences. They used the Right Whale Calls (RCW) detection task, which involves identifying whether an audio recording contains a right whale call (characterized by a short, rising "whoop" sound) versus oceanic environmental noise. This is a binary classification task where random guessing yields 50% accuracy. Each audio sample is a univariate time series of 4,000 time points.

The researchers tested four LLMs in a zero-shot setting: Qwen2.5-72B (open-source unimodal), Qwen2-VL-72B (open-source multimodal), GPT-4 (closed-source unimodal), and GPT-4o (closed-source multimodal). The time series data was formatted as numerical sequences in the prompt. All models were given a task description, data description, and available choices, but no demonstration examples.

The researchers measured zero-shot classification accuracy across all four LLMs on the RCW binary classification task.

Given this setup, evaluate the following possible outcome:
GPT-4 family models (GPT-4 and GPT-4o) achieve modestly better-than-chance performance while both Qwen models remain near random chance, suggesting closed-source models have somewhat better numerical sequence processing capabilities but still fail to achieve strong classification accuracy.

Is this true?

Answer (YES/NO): NO